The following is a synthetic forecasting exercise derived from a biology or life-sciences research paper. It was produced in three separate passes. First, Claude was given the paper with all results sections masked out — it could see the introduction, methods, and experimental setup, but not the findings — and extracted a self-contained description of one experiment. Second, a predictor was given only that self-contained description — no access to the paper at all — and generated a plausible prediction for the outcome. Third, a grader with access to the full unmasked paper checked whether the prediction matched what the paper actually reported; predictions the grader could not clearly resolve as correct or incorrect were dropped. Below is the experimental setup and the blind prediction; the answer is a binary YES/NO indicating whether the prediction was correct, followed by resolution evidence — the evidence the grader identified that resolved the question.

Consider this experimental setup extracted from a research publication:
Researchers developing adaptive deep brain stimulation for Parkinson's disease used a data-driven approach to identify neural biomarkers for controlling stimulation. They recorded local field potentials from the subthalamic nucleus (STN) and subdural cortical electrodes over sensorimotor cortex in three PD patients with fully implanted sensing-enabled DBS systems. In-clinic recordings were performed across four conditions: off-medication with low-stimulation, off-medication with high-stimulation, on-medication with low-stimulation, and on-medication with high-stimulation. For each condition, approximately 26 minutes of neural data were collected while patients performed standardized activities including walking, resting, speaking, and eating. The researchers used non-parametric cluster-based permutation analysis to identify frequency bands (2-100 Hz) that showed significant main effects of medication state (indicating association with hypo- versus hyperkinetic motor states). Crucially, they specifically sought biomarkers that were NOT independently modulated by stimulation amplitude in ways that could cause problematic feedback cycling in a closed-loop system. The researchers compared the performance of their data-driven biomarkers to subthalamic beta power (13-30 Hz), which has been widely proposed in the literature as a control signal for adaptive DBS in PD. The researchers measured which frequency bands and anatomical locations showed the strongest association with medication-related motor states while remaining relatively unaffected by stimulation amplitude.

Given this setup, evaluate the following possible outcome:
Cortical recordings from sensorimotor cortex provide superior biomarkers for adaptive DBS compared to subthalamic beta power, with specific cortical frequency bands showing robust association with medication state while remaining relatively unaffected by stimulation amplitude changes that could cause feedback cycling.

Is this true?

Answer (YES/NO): NO